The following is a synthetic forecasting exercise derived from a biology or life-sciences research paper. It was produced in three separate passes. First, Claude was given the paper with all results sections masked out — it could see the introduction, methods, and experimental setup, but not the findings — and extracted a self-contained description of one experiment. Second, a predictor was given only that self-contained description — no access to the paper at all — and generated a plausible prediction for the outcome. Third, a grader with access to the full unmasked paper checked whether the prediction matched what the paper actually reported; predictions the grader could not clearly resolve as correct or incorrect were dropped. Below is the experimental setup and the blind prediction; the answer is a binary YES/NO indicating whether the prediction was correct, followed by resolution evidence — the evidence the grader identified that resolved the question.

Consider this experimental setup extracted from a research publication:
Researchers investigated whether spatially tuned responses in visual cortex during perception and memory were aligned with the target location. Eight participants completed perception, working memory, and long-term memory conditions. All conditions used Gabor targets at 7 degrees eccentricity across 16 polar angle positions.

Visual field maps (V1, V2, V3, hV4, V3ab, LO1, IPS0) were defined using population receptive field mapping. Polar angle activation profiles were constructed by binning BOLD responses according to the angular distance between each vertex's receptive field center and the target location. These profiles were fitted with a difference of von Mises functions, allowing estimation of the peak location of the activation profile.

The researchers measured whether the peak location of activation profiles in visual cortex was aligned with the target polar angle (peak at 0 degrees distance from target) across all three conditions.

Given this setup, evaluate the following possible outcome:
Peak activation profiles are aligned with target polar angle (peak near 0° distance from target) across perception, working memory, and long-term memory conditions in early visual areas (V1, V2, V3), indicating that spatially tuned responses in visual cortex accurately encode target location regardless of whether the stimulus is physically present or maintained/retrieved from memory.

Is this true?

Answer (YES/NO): YES